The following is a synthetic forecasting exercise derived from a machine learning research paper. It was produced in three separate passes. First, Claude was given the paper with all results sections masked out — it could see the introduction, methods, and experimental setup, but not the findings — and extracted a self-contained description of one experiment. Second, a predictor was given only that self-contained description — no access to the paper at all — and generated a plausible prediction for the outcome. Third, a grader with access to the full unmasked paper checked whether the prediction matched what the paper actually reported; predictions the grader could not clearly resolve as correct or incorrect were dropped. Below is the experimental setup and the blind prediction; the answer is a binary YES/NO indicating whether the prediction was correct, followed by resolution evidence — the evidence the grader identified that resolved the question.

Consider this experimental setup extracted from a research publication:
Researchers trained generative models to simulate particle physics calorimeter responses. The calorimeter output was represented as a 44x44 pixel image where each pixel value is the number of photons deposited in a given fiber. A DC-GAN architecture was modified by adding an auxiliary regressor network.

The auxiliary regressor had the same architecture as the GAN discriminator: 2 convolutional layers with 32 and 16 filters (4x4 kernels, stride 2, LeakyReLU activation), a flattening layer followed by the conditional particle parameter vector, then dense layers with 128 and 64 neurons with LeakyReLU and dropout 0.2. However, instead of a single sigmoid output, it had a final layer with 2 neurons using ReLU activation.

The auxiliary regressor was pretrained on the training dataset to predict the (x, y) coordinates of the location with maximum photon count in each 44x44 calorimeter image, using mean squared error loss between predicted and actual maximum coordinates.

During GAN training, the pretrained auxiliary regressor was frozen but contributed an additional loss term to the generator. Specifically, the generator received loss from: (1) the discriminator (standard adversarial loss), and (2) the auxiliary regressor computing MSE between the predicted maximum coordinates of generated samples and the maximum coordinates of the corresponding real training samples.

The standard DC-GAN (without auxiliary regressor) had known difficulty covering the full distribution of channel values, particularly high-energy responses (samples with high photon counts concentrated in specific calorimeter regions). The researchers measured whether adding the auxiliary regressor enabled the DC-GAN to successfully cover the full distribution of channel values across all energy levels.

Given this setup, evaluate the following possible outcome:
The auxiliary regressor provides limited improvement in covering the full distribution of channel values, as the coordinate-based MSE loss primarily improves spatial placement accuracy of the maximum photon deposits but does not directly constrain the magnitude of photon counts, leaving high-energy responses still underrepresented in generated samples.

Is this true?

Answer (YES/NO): YES